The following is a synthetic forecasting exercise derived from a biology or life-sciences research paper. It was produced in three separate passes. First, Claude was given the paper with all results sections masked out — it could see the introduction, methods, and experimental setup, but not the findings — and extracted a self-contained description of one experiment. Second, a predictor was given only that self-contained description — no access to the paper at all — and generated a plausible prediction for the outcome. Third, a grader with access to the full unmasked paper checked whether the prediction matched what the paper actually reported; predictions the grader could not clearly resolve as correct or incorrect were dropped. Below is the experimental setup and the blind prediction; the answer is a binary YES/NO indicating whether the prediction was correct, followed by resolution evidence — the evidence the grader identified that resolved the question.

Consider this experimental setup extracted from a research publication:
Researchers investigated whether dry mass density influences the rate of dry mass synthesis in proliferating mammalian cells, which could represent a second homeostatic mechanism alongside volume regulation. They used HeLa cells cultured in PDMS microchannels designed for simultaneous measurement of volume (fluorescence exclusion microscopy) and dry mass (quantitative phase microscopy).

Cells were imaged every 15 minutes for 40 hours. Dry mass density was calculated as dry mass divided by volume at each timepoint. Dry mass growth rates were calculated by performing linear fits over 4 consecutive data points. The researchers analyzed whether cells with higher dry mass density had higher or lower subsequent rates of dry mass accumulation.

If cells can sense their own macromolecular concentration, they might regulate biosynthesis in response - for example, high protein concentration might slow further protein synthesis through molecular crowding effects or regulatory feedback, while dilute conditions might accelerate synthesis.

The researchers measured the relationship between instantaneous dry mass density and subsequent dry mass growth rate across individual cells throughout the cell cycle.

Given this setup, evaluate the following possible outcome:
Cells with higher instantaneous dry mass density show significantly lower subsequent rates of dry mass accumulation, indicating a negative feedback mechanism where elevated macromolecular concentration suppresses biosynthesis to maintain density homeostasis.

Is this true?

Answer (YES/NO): YES